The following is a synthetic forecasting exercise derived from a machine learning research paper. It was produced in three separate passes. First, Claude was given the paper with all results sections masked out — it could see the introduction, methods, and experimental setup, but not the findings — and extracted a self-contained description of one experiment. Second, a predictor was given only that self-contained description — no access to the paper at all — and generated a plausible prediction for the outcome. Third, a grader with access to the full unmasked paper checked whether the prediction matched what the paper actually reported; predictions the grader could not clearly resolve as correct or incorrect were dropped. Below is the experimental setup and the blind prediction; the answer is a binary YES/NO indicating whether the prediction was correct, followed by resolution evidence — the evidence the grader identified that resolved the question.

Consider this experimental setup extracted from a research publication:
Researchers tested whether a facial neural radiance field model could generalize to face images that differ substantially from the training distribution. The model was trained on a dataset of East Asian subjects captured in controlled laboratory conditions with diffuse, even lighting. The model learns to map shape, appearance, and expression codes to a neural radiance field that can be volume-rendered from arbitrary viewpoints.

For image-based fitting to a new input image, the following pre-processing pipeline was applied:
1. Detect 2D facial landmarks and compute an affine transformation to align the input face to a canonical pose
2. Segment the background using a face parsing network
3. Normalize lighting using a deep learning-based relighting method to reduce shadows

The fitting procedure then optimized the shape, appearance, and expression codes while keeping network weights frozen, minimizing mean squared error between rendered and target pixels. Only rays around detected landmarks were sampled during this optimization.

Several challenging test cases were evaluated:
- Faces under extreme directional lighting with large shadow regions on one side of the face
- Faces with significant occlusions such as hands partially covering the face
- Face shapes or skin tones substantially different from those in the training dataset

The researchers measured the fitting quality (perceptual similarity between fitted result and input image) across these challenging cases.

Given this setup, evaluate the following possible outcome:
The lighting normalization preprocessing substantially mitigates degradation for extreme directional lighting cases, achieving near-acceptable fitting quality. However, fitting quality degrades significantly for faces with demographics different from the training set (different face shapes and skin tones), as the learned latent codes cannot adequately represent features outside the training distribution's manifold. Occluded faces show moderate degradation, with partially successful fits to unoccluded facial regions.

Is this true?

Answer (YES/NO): NO